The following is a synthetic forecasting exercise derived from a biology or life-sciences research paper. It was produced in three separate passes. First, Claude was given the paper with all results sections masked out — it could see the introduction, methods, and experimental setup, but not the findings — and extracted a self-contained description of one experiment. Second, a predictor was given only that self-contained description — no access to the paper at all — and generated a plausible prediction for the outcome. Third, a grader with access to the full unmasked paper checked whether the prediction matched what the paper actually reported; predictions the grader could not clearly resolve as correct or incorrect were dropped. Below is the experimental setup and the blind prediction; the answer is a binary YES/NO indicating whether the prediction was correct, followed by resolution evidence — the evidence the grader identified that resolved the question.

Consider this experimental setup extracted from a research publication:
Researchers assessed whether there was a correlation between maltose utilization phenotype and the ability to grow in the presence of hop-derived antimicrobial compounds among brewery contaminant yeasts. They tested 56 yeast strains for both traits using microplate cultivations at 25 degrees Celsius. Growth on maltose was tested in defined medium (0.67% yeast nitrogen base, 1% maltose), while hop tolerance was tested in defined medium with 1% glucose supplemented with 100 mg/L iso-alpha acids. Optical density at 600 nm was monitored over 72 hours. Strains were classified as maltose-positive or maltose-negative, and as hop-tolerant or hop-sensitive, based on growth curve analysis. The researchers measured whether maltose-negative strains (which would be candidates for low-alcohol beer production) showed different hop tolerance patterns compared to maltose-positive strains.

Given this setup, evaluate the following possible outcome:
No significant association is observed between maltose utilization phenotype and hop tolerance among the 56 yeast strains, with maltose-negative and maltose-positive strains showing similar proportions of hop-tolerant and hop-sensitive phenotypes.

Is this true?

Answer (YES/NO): NO